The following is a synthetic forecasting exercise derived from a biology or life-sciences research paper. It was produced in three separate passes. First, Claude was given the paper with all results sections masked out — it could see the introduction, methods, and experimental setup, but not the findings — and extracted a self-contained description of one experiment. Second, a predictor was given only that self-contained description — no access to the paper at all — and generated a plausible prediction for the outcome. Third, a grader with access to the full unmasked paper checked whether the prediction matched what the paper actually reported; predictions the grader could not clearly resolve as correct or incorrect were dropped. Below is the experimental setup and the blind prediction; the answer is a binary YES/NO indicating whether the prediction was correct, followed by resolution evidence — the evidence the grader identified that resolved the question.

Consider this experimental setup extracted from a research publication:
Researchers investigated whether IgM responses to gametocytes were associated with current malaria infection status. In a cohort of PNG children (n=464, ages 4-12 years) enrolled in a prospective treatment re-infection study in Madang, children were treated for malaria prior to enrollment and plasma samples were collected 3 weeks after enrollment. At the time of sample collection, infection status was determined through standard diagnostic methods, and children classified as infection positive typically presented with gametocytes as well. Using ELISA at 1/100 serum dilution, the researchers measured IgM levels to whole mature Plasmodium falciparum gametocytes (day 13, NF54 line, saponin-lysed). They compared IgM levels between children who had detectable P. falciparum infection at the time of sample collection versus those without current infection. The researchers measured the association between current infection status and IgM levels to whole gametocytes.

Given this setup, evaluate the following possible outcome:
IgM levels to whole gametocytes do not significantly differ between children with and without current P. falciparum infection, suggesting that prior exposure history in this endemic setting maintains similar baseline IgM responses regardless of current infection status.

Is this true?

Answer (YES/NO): YES